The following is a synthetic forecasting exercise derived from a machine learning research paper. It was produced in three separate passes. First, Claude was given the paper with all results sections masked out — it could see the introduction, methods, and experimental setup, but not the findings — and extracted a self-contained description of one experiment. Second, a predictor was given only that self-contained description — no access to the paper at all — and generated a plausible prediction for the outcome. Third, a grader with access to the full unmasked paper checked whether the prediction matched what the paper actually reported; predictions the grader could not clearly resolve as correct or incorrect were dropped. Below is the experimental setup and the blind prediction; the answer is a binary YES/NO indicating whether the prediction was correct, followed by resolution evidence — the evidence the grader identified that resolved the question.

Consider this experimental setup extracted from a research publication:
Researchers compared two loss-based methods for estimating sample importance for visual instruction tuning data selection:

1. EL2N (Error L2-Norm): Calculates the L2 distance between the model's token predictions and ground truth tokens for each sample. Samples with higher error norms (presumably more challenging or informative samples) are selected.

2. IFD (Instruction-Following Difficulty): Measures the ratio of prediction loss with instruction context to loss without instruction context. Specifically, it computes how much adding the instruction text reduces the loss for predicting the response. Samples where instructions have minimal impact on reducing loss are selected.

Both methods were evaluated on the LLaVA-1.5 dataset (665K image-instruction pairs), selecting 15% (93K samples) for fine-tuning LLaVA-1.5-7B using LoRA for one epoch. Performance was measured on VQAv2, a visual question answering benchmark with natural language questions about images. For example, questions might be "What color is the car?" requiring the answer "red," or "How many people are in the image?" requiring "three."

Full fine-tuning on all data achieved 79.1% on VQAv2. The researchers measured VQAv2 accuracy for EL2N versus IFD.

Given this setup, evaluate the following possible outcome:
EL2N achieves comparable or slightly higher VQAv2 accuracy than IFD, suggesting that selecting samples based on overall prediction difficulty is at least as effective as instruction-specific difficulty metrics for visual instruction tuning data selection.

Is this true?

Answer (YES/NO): YES